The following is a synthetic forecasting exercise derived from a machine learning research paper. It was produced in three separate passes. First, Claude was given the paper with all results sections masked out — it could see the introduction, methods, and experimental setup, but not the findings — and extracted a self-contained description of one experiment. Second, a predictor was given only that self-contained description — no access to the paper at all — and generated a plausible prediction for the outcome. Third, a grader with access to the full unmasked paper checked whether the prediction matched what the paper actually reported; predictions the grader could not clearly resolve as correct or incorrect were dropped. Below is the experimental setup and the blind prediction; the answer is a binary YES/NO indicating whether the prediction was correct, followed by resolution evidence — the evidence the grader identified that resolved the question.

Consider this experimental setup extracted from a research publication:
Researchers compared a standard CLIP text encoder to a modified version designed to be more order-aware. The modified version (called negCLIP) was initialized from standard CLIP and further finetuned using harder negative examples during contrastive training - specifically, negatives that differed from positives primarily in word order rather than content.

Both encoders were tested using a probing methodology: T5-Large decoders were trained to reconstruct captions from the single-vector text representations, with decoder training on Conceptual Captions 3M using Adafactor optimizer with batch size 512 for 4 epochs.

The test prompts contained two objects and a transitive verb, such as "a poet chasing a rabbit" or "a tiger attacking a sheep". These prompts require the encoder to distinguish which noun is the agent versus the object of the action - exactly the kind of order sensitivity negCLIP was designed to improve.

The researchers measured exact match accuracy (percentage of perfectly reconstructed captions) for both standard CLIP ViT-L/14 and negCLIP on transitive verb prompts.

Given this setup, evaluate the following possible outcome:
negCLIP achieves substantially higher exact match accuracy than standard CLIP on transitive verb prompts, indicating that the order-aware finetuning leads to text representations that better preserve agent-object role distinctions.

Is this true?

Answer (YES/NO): YES